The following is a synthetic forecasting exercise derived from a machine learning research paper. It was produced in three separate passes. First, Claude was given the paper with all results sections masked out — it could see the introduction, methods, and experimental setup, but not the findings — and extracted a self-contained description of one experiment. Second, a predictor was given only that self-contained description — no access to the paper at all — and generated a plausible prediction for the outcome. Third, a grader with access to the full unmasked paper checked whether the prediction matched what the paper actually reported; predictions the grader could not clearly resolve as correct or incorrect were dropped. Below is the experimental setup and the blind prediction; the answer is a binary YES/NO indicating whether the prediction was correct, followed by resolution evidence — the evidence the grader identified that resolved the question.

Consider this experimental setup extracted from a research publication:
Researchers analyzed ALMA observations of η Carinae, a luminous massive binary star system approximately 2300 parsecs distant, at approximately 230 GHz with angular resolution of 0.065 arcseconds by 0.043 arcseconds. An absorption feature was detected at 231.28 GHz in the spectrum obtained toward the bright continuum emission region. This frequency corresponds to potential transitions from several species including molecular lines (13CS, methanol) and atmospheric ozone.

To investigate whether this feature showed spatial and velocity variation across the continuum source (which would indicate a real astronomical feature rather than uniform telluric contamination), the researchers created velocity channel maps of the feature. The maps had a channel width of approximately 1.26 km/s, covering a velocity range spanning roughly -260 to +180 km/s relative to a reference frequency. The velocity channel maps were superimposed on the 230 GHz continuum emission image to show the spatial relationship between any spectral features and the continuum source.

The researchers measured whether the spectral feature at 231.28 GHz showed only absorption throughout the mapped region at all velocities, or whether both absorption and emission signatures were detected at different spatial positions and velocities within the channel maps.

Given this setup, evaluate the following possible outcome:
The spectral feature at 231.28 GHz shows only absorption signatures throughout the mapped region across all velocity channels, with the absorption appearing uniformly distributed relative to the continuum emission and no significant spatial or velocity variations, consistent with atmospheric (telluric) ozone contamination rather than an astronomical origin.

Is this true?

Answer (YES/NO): NO